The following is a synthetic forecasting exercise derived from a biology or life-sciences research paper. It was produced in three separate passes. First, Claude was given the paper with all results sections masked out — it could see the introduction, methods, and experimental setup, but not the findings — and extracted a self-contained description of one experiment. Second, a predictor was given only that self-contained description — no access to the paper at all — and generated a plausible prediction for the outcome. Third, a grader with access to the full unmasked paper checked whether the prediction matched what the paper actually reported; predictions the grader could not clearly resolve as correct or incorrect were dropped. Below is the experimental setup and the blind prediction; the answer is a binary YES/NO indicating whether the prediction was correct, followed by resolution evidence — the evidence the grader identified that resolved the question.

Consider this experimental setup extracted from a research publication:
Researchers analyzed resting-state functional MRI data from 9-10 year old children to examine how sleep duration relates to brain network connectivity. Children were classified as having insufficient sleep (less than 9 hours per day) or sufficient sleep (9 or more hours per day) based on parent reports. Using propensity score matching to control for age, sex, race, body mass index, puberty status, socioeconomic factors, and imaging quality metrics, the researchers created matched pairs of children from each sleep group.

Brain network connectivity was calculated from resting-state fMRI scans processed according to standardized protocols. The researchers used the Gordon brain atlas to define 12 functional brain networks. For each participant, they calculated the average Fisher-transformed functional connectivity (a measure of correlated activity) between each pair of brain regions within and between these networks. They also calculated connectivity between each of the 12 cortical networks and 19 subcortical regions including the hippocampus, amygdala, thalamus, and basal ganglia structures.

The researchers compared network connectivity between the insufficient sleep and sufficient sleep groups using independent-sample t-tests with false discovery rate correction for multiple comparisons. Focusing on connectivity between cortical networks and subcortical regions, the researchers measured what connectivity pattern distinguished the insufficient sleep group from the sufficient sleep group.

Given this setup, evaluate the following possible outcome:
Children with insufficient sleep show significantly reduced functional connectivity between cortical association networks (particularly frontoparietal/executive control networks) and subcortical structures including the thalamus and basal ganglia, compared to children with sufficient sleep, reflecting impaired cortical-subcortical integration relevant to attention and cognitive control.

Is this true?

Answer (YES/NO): NO